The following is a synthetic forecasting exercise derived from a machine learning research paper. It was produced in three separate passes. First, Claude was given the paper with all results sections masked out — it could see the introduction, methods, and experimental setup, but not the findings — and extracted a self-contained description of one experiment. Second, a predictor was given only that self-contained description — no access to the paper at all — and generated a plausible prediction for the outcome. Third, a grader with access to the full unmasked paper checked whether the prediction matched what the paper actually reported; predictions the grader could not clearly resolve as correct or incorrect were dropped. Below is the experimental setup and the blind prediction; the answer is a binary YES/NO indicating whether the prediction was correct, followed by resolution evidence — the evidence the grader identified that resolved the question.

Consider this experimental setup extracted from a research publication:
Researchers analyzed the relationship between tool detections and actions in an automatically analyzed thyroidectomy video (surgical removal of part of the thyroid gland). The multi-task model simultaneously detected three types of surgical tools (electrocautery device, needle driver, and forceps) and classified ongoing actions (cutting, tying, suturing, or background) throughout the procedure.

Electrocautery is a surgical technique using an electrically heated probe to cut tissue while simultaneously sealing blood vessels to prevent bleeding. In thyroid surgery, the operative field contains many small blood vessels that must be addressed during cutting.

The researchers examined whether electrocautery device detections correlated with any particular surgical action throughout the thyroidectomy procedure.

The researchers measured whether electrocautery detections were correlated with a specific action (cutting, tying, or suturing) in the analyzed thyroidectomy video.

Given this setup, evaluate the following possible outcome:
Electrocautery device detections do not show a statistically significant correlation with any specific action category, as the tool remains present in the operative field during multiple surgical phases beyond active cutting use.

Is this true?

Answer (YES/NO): NO